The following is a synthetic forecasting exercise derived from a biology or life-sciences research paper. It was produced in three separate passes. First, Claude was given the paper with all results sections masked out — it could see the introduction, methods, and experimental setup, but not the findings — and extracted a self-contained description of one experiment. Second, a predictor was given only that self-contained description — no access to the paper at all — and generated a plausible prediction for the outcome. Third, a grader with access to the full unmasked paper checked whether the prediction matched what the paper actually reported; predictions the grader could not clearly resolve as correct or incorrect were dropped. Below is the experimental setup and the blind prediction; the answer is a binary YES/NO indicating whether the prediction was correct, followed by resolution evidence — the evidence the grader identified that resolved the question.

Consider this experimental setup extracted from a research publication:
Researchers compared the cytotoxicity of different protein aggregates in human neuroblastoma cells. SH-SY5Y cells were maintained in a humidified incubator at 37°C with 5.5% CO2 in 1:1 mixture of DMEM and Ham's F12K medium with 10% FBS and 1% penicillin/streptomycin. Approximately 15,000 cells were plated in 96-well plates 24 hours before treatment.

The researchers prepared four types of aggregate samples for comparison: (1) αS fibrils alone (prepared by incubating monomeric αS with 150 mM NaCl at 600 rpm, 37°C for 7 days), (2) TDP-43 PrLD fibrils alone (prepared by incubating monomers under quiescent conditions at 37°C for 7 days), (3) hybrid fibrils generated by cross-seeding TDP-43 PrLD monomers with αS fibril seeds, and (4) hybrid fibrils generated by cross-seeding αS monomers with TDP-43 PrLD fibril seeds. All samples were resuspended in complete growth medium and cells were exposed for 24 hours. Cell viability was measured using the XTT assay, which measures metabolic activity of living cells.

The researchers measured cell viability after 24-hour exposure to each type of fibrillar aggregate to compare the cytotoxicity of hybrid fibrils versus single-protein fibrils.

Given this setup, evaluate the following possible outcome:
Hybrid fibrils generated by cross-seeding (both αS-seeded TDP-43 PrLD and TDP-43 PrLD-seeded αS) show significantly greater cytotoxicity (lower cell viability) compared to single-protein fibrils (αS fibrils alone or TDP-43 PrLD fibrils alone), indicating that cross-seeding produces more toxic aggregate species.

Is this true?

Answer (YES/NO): NO